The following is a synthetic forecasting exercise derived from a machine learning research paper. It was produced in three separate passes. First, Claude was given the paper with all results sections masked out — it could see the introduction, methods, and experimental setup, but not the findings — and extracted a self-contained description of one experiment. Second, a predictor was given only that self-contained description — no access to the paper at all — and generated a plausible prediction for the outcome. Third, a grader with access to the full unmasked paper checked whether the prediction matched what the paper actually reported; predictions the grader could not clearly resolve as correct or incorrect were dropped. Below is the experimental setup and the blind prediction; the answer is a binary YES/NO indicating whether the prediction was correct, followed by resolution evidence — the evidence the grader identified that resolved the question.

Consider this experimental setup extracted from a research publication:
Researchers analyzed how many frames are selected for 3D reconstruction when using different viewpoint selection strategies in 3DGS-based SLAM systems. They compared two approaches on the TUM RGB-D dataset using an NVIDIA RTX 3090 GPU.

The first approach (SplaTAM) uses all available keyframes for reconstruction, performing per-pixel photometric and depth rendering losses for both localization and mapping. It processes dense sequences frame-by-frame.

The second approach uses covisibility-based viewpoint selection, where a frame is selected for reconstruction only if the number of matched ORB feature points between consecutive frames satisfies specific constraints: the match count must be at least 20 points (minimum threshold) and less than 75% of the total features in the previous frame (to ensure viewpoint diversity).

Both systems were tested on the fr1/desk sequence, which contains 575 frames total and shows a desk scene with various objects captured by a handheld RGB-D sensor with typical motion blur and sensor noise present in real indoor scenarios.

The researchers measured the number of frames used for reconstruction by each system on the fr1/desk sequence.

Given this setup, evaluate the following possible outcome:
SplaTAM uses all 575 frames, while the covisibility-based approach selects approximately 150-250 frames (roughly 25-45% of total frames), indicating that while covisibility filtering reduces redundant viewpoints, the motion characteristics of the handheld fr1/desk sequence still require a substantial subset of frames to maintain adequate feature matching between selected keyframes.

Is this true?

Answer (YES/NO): NO